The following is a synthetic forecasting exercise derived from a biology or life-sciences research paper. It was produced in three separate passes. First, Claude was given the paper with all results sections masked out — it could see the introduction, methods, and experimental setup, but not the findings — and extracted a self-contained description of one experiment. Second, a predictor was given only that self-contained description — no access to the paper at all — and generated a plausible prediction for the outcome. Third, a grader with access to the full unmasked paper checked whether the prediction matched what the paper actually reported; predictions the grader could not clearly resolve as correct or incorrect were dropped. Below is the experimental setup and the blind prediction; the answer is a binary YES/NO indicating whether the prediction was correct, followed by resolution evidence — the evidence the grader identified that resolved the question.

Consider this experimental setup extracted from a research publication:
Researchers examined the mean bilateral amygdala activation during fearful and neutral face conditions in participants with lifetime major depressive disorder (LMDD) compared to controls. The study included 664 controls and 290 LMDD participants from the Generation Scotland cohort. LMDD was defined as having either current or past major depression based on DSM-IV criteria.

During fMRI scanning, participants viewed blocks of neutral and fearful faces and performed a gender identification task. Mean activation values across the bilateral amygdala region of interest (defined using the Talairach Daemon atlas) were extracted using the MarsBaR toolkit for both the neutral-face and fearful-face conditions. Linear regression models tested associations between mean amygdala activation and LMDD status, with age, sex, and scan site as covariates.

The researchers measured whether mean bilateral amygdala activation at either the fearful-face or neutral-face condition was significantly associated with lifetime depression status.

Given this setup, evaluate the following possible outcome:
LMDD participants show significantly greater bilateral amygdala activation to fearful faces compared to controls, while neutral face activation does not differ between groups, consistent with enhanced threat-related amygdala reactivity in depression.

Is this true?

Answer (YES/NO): YES